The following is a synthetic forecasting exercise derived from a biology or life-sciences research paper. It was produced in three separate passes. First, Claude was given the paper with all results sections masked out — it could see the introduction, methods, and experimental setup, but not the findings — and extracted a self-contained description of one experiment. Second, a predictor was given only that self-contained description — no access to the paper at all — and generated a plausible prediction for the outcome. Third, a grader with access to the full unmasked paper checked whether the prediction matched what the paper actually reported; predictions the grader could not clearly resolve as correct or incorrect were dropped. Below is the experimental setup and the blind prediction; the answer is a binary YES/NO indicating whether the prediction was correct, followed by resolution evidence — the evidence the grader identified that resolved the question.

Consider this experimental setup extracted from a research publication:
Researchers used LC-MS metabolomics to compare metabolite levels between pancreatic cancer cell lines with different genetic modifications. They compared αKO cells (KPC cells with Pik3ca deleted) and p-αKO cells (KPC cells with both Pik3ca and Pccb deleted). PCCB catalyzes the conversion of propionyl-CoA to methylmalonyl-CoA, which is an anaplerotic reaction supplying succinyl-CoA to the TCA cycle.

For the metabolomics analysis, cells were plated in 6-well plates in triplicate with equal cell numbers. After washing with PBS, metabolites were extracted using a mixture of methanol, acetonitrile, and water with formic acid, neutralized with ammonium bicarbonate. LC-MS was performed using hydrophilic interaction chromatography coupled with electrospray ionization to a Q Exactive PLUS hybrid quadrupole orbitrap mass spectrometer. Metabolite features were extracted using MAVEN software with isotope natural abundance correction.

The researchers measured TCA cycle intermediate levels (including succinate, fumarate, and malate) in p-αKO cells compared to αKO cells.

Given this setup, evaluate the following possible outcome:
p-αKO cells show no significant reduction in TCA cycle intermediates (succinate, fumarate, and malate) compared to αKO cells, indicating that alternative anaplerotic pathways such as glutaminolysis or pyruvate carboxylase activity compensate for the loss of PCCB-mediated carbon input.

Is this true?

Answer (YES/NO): YES